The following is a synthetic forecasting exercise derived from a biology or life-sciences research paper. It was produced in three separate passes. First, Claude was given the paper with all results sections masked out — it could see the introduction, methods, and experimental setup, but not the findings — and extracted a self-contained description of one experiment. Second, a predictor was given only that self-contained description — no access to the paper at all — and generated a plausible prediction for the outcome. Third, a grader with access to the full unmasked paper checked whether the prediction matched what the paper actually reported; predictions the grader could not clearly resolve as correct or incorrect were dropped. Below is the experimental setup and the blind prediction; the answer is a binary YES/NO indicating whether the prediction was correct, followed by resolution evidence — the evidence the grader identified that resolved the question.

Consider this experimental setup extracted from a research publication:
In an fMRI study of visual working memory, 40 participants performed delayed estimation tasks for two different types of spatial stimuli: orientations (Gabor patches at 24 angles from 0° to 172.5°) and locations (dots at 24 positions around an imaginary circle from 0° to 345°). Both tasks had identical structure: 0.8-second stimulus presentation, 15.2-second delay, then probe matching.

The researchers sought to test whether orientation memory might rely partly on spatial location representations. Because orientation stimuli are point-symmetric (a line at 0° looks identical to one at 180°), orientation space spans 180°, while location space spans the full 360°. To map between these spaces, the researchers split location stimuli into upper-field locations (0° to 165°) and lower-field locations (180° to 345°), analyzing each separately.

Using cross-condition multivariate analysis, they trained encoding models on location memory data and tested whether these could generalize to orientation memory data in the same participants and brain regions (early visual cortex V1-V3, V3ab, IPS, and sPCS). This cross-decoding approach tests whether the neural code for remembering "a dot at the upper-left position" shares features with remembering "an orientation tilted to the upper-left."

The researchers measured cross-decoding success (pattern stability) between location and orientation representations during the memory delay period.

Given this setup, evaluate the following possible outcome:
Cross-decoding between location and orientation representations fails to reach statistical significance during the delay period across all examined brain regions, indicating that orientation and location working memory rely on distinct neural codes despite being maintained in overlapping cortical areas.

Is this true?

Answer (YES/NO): NO